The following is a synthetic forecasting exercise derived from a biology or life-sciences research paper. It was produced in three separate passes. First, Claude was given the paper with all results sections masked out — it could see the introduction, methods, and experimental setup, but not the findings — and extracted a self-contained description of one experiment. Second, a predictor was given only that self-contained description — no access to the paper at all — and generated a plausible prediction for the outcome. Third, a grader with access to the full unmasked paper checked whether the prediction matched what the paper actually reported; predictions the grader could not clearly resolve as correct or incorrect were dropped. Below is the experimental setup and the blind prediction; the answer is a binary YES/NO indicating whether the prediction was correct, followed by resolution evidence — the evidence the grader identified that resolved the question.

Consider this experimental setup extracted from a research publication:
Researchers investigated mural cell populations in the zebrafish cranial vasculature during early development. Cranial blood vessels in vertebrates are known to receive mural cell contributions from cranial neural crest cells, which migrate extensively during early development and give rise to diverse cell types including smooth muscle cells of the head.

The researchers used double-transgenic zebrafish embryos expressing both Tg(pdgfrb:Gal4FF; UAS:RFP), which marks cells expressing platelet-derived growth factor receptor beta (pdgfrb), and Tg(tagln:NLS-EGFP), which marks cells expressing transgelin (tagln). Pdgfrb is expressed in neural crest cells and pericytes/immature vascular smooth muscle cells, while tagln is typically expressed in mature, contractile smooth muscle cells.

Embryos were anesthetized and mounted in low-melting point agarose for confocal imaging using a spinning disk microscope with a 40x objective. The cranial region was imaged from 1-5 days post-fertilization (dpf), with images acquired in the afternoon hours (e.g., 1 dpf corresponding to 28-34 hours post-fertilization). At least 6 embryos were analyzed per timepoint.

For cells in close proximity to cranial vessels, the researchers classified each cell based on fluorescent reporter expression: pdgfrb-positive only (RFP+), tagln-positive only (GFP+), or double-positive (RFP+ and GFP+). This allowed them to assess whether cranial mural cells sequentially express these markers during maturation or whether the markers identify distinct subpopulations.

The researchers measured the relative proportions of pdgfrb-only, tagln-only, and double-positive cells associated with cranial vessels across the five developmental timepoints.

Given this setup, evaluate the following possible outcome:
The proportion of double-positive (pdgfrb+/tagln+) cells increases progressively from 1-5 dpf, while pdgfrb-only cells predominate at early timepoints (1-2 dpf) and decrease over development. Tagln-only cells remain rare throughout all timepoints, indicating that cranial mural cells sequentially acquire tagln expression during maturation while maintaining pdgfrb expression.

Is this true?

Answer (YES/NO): NO